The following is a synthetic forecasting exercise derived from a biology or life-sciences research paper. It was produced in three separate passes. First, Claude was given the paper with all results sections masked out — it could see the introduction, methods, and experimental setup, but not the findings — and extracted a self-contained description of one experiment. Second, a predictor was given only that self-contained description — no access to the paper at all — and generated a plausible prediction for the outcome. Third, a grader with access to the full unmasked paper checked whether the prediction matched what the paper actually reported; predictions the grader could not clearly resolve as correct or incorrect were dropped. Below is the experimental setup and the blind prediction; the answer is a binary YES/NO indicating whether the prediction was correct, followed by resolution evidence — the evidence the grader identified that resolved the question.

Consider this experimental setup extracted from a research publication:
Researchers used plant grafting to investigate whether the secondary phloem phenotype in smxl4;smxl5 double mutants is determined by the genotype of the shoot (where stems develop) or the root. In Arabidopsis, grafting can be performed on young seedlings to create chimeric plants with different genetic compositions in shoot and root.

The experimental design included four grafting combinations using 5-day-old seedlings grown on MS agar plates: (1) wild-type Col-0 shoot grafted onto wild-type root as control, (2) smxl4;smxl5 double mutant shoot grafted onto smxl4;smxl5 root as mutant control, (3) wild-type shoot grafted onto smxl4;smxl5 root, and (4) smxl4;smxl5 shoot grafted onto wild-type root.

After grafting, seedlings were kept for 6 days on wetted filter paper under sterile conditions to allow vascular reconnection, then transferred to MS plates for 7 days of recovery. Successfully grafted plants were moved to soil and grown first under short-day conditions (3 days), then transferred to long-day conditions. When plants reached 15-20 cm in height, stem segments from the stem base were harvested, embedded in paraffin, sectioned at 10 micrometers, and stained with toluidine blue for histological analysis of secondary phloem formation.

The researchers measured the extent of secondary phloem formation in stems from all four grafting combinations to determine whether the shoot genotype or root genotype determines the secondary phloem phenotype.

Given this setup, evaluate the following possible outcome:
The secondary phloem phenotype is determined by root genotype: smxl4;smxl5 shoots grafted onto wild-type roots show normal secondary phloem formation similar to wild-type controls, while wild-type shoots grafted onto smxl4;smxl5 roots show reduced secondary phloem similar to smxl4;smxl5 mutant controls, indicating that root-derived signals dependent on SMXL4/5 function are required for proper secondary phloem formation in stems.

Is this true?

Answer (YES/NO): NO